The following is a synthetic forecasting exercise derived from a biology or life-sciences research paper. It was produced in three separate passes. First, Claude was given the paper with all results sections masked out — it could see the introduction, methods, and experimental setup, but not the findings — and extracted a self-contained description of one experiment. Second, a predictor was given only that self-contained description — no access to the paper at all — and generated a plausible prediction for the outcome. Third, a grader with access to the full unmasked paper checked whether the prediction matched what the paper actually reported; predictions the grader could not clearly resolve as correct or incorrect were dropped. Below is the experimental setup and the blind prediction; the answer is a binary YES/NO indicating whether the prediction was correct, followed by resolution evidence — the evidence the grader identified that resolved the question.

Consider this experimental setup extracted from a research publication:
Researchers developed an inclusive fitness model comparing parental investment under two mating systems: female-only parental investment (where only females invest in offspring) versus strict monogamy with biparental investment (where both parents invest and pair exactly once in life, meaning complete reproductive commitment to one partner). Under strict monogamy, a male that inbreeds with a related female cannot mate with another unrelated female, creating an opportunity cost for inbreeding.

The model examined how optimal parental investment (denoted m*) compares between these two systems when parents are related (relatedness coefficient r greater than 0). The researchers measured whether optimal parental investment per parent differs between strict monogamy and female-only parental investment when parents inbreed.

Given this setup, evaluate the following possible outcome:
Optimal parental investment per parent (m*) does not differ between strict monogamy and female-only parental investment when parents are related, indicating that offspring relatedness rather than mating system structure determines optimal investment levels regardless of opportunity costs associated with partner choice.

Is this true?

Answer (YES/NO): NO